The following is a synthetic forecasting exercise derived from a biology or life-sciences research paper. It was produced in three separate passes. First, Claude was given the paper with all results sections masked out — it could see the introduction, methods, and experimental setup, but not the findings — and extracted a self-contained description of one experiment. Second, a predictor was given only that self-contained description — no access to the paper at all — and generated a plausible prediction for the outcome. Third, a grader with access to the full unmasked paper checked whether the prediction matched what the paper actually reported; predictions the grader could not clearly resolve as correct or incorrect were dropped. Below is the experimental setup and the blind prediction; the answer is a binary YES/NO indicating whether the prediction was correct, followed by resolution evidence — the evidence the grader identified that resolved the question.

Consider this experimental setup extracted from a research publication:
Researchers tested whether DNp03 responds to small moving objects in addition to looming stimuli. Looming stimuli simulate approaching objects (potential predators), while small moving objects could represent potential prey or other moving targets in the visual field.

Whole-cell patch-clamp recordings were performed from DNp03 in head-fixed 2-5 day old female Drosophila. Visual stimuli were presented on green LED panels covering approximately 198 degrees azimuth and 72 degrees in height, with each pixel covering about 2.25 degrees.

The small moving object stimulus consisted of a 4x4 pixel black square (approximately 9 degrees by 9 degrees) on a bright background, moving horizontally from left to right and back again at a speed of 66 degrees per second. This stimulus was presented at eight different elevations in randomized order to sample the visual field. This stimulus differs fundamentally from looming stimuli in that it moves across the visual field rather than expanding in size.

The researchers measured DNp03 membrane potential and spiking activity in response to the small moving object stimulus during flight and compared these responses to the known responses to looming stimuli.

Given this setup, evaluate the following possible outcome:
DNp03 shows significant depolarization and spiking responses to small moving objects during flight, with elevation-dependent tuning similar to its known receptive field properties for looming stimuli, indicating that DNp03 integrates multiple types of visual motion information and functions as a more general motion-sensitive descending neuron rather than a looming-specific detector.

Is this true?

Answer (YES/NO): NO